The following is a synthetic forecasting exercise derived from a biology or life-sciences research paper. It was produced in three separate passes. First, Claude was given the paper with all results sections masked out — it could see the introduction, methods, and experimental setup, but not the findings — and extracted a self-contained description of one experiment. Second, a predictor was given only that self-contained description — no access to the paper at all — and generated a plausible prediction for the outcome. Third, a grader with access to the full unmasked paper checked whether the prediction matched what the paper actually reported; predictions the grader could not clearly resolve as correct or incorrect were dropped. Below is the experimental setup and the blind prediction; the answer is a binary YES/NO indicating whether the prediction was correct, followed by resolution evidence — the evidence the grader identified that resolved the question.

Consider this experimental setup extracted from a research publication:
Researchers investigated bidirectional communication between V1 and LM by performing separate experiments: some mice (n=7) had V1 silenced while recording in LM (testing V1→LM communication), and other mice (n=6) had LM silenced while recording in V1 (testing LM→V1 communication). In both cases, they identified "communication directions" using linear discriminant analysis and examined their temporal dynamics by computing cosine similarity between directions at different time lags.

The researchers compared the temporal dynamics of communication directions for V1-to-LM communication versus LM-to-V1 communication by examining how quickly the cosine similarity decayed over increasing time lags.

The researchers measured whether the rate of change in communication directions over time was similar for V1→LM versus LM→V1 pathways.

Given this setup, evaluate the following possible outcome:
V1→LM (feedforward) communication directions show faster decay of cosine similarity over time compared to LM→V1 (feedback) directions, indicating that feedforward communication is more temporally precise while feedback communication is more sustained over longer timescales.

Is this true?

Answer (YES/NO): NO